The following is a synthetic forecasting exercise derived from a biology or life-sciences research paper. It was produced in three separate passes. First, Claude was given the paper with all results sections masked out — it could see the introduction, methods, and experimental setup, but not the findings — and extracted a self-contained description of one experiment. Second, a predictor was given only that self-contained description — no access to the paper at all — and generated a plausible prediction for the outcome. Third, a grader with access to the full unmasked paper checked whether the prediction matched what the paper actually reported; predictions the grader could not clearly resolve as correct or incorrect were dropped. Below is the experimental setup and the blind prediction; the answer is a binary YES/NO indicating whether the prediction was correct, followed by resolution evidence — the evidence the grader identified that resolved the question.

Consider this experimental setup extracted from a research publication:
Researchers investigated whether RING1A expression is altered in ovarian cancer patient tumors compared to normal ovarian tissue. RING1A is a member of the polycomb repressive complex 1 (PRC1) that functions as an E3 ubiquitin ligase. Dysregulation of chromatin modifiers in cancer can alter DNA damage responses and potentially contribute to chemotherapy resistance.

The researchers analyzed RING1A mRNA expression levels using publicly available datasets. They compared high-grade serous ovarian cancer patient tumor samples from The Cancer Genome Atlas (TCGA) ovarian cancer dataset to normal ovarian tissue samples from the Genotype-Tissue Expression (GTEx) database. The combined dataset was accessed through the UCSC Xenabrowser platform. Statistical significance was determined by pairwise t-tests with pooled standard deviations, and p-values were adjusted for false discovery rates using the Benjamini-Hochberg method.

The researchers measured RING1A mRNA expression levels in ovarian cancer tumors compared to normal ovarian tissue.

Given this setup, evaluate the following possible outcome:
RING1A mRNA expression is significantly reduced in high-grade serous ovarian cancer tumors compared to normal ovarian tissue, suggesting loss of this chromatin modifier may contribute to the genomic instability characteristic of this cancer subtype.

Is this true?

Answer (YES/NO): NO